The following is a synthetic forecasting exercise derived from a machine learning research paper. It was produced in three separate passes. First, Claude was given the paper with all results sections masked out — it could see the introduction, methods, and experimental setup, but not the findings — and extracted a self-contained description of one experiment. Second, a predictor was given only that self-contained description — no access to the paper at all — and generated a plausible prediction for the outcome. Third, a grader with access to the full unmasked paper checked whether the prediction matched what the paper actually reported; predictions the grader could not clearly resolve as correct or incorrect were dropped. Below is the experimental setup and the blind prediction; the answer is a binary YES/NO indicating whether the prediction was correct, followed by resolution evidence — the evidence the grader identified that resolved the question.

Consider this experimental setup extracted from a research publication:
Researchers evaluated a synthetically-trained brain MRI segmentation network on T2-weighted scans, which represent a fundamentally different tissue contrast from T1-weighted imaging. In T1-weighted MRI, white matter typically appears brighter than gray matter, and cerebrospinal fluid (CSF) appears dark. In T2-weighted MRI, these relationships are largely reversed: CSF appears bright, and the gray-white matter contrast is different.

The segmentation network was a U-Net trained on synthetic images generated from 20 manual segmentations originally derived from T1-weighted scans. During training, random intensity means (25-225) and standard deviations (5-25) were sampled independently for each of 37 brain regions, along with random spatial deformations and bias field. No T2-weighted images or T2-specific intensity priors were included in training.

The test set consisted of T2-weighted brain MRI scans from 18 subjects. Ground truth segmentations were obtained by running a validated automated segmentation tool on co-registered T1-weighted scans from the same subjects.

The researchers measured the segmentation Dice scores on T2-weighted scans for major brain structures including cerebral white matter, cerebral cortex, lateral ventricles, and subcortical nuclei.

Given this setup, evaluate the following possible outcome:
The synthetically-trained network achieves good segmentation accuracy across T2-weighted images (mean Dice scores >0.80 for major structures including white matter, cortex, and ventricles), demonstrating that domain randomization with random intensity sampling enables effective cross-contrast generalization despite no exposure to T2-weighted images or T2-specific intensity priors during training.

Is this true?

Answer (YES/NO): YES